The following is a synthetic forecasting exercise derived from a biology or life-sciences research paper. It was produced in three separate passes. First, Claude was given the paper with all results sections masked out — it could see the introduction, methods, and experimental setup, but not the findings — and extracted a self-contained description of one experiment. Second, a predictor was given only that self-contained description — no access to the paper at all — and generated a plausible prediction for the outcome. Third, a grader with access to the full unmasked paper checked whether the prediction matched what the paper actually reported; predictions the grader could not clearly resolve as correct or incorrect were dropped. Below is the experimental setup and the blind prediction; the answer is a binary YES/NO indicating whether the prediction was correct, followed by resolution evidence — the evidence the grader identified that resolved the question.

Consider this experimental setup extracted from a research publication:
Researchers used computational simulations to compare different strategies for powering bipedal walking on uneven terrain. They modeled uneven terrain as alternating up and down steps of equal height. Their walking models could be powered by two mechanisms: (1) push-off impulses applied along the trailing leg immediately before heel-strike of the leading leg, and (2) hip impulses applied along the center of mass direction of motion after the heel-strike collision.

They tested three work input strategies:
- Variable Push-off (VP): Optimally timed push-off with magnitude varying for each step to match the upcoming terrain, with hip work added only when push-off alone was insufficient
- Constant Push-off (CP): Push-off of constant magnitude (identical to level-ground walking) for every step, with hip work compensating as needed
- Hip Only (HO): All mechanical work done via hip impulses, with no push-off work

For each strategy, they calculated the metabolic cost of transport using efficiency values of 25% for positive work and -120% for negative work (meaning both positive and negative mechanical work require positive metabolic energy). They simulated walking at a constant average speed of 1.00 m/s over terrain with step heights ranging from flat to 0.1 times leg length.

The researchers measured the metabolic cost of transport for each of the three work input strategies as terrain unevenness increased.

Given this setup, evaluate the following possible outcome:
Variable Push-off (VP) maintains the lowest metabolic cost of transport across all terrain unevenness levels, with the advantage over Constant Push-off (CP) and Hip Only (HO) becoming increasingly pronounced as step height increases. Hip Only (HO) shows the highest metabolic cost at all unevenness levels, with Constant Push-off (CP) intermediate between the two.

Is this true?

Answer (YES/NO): NO